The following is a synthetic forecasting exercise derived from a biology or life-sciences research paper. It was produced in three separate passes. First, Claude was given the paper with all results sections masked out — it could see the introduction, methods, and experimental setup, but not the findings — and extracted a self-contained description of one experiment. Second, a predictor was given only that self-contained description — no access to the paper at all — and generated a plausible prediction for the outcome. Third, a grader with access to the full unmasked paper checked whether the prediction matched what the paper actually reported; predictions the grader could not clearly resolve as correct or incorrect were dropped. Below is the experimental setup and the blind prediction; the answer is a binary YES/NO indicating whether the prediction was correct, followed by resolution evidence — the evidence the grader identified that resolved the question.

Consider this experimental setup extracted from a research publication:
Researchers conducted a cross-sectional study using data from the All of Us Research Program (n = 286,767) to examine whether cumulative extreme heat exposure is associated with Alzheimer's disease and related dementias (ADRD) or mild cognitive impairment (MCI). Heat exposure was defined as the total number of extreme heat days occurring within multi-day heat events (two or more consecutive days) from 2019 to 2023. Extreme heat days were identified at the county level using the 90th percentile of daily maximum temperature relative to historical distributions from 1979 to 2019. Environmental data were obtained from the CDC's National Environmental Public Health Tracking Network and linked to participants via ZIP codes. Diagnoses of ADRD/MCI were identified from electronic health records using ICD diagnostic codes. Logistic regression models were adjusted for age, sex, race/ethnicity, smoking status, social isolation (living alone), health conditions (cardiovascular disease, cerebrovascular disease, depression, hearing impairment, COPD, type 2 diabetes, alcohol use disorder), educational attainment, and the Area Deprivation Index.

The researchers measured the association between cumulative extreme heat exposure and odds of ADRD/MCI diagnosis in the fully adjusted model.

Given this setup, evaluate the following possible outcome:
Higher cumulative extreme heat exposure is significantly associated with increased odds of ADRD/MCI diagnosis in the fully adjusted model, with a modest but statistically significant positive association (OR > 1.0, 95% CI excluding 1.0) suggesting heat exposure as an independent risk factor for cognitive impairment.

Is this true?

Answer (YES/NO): YES